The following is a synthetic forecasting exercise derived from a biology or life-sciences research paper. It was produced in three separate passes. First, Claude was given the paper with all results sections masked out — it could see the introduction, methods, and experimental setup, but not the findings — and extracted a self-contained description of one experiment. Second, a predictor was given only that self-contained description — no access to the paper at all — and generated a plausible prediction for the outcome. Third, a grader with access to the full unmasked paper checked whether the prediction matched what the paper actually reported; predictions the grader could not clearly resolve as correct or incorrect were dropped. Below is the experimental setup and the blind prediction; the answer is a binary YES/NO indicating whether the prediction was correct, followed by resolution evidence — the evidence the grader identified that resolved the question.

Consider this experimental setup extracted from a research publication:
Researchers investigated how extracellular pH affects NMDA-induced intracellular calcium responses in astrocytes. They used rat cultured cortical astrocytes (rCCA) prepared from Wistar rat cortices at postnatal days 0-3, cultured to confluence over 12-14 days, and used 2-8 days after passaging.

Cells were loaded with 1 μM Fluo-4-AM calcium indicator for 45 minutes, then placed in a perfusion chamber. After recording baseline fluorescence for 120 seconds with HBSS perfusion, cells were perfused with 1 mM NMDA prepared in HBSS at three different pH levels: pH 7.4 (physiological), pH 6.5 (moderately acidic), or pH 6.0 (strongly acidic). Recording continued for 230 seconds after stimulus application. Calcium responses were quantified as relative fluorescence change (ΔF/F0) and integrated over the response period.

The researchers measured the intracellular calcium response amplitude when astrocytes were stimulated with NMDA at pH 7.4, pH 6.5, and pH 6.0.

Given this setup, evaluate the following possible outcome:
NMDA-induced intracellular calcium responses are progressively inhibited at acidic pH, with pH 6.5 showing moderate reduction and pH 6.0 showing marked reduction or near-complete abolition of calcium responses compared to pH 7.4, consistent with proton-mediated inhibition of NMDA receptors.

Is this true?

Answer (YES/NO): NO